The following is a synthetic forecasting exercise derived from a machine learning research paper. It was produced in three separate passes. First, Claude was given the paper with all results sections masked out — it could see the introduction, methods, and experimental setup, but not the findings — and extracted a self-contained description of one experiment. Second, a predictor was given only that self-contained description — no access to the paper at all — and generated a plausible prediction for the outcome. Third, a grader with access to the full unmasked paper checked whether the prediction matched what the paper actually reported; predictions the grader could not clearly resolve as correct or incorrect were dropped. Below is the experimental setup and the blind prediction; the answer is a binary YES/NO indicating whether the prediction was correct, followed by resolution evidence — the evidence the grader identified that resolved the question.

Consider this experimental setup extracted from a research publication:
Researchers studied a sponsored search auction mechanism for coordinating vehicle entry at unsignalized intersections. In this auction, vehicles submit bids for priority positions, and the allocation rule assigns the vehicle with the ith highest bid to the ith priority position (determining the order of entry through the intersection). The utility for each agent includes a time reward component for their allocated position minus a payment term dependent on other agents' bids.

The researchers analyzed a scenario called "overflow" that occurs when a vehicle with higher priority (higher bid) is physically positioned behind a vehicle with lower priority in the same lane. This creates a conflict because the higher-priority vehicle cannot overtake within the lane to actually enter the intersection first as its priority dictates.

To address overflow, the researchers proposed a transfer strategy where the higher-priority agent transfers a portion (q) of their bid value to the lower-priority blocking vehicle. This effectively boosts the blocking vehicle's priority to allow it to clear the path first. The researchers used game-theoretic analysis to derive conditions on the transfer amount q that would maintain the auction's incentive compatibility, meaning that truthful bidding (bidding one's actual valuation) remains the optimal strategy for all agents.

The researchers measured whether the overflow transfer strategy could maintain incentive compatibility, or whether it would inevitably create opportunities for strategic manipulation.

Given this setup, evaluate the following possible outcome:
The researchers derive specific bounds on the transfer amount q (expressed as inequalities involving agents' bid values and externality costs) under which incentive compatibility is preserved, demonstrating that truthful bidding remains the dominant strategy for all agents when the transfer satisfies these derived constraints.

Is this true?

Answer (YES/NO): YES